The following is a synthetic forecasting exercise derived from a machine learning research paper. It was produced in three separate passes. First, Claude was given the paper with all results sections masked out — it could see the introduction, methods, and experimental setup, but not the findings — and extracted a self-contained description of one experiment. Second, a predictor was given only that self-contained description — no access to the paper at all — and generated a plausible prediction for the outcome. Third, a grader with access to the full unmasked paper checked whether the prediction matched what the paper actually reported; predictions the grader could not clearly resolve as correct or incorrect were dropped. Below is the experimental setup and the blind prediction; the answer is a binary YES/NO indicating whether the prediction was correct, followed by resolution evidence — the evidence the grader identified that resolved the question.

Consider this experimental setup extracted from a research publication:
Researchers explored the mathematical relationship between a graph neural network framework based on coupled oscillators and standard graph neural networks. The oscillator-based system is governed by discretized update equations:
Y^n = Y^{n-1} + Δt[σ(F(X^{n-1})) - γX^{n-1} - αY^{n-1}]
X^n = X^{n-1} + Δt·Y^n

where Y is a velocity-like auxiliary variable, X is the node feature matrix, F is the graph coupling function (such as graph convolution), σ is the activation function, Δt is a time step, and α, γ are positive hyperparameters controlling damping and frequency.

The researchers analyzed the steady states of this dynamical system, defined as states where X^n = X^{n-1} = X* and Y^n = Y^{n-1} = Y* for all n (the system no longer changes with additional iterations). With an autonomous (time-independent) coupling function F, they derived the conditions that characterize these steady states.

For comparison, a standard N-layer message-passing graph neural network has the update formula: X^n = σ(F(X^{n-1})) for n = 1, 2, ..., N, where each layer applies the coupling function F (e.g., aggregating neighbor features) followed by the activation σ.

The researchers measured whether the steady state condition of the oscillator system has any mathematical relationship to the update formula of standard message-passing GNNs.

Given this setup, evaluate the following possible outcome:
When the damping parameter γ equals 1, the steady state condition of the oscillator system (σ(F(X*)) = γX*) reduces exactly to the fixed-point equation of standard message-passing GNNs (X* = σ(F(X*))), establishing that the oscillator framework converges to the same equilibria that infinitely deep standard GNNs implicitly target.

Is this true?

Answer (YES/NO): NO